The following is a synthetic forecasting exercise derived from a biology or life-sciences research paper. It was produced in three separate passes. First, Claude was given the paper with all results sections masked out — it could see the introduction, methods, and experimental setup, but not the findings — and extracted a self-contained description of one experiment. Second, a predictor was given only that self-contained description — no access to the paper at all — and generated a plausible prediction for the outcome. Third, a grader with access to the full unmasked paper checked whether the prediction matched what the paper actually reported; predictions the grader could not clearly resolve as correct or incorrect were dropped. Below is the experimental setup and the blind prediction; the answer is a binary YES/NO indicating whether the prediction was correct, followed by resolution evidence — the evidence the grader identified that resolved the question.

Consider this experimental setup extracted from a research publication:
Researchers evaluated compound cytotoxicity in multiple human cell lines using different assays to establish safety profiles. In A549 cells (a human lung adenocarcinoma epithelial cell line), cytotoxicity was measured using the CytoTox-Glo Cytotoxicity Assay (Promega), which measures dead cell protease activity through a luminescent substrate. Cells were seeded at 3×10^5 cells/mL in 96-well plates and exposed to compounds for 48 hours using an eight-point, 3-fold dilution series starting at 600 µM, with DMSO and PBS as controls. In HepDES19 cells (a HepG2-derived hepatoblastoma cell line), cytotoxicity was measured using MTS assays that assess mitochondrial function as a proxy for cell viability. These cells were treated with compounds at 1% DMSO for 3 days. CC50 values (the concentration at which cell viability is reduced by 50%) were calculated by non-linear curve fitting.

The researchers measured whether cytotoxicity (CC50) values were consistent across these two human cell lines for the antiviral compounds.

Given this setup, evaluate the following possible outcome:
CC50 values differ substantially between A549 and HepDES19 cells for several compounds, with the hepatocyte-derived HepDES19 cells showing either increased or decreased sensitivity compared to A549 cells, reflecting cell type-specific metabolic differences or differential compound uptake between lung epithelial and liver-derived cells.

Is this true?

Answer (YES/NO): YES